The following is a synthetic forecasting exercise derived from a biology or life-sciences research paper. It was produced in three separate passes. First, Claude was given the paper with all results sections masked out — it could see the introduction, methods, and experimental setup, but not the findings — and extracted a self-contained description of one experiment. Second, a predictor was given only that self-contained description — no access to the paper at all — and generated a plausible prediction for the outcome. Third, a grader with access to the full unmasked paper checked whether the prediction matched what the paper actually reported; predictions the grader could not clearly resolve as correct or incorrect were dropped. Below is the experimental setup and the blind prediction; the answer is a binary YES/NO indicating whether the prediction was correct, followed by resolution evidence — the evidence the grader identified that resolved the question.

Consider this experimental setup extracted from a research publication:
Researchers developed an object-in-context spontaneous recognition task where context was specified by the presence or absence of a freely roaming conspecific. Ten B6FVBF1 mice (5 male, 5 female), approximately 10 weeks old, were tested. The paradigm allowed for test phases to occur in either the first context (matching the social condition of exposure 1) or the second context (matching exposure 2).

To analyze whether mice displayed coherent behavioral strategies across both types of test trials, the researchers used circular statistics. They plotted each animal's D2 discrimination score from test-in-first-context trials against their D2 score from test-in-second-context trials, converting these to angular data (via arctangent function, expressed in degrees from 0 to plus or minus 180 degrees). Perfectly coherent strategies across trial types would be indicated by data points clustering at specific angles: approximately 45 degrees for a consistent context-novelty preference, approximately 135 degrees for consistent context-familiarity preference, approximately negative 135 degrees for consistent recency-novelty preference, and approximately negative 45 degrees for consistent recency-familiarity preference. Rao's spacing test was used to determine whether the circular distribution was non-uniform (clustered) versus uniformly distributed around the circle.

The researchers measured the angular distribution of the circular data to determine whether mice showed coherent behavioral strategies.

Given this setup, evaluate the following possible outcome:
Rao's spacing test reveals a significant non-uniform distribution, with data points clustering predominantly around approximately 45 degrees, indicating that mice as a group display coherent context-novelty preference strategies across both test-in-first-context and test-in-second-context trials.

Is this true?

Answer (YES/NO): NO